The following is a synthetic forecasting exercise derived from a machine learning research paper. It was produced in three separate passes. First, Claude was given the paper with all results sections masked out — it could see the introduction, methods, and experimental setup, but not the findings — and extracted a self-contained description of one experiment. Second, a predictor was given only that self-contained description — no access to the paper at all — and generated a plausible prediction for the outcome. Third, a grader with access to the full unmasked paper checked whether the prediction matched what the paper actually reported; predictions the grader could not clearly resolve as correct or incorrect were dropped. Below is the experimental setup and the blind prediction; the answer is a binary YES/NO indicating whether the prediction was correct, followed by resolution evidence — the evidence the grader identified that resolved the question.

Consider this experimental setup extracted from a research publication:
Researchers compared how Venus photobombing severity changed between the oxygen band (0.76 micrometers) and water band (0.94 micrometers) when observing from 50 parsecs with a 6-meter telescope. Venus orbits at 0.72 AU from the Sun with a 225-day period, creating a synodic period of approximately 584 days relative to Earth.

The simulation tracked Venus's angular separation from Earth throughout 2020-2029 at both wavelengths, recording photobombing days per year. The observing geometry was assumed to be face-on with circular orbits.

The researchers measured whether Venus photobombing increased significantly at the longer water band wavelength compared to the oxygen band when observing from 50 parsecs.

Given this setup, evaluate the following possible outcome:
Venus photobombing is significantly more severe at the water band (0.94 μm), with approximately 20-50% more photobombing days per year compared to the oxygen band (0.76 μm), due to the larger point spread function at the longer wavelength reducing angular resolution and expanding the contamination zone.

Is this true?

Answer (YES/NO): NO